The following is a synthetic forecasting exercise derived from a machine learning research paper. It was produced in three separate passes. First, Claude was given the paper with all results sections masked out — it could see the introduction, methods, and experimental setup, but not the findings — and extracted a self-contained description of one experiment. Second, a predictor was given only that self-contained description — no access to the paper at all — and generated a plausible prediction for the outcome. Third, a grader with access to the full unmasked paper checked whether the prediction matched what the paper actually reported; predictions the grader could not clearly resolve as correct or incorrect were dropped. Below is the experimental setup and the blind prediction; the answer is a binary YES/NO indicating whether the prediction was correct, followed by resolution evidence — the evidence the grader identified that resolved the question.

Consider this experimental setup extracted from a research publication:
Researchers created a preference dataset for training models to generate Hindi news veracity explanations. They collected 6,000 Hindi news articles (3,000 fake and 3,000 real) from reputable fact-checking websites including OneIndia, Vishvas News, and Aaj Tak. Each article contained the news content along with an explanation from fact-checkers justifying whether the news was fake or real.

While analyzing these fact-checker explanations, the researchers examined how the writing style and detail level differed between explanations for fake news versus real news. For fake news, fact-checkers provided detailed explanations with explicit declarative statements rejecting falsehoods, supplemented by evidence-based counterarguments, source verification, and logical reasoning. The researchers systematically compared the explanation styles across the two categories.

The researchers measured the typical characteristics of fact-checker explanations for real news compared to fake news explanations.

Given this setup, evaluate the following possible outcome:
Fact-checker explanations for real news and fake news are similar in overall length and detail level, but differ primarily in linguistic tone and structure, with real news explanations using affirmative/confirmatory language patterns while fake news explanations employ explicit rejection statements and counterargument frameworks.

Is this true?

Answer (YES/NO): NO